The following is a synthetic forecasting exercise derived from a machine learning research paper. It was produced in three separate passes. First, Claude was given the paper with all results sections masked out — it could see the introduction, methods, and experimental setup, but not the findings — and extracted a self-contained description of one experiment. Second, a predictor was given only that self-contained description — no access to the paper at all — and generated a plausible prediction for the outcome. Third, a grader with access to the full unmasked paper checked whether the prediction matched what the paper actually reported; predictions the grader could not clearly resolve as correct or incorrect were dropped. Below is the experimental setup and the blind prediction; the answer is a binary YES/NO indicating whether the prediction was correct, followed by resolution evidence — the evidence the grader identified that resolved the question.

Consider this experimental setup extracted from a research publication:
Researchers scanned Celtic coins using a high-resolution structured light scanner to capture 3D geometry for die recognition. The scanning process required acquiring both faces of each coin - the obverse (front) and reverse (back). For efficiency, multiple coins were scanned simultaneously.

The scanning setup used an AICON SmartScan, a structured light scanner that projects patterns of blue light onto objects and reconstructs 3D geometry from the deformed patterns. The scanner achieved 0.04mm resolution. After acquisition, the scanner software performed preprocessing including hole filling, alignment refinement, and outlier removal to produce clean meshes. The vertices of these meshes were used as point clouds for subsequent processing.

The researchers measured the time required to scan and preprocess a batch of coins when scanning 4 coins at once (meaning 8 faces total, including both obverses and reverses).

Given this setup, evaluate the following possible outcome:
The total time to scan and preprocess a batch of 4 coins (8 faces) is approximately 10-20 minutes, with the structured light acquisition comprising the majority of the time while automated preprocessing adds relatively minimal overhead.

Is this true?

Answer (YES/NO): YES